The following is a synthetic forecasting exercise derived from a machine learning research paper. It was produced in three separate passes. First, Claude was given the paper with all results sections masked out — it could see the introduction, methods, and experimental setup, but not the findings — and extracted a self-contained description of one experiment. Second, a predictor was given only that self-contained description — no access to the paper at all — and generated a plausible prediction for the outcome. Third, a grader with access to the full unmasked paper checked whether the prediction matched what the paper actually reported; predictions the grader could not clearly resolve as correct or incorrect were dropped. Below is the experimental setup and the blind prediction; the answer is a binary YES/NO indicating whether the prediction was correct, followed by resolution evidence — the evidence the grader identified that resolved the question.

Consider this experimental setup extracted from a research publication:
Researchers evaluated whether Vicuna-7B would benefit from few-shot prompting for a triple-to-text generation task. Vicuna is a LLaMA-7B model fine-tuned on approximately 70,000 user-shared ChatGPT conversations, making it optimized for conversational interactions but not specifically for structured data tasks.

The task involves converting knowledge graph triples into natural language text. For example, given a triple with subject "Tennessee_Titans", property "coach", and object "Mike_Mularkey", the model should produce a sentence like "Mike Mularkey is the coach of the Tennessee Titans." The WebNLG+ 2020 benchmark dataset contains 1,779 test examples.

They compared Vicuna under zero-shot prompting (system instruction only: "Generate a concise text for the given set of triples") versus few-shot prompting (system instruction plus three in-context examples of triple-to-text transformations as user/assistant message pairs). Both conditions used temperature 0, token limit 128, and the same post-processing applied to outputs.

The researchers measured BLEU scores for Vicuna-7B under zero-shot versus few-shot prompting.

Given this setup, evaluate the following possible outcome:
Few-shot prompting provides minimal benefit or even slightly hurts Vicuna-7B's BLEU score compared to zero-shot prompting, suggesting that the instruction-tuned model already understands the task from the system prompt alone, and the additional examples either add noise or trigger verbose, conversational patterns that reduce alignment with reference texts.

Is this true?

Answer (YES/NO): NO